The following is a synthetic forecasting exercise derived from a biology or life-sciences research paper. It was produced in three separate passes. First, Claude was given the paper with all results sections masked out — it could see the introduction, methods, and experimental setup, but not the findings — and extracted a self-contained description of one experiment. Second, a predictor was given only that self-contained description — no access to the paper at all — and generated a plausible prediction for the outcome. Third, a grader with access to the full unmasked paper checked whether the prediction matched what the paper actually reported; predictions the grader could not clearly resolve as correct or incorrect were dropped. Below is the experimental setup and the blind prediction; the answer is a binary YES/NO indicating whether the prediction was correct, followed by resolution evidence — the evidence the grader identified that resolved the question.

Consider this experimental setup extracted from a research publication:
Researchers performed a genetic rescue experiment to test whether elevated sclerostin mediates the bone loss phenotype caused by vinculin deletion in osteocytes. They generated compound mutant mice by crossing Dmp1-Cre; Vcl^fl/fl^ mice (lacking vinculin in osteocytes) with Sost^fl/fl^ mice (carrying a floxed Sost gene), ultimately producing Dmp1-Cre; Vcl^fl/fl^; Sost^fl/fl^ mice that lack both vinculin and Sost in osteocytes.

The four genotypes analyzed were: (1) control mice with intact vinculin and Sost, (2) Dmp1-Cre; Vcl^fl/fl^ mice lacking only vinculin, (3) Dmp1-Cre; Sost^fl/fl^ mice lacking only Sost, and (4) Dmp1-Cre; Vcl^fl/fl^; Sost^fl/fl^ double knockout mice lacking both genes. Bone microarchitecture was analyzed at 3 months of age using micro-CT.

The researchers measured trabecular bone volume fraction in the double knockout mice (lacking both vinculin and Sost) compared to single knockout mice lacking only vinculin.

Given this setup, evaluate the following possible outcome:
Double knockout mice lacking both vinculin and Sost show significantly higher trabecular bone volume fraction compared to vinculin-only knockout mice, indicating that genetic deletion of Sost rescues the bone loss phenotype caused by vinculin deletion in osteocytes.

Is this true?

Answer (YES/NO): YES